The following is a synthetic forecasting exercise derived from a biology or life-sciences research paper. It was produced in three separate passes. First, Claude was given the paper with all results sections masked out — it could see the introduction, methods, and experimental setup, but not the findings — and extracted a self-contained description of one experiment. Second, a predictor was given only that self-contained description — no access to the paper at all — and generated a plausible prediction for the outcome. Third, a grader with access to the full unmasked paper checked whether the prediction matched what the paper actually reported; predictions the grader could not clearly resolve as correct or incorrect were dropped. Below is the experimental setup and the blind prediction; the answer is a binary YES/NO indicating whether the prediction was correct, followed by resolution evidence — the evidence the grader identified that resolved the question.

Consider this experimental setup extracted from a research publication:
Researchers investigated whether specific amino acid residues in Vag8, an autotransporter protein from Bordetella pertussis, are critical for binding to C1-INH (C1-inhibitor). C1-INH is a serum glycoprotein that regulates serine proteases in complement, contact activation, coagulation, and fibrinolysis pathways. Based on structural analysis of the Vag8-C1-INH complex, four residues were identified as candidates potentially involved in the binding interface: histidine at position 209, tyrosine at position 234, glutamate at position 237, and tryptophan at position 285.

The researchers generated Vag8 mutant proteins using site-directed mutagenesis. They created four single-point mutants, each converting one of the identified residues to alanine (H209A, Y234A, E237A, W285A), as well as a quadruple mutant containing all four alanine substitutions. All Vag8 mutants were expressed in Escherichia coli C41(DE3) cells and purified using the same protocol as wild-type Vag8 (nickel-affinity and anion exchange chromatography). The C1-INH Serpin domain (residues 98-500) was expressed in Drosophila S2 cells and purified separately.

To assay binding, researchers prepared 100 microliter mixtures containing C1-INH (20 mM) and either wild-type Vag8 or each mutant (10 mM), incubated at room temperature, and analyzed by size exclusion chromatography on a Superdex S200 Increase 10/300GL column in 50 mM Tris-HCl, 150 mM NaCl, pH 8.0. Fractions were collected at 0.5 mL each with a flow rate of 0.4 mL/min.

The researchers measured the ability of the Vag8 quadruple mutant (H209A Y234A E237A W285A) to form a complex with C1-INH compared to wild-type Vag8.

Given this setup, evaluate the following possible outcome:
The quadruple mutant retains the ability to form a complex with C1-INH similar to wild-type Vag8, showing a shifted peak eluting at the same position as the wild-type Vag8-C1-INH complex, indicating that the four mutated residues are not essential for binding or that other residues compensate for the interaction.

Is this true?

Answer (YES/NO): NO